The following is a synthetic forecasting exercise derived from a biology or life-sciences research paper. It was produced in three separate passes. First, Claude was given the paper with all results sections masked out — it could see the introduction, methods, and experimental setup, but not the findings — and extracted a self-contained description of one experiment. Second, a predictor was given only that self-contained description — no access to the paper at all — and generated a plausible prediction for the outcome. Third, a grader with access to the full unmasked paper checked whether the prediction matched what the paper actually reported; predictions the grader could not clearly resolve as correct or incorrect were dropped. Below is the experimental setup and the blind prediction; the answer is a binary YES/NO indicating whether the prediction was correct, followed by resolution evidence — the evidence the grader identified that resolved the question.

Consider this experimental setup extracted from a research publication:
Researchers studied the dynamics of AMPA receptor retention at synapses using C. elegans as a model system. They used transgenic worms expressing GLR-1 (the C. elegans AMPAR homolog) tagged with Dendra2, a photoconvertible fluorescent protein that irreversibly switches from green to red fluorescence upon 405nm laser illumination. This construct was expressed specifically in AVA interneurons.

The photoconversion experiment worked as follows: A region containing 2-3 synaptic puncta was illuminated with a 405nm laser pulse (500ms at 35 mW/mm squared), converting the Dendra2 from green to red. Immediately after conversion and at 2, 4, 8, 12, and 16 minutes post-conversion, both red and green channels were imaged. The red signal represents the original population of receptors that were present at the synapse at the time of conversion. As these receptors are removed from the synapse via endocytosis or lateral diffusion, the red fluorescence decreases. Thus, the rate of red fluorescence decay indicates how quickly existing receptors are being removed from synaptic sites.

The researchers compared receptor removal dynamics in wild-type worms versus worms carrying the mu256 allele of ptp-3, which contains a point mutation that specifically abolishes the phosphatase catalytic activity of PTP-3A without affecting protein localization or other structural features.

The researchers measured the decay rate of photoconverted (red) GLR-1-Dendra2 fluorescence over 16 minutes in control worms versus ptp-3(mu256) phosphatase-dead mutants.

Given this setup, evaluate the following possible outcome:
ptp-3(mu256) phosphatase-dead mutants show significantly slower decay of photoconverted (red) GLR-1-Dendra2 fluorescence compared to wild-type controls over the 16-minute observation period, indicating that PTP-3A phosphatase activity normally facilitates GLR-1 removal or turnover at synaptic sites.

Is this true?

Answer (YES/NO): NO